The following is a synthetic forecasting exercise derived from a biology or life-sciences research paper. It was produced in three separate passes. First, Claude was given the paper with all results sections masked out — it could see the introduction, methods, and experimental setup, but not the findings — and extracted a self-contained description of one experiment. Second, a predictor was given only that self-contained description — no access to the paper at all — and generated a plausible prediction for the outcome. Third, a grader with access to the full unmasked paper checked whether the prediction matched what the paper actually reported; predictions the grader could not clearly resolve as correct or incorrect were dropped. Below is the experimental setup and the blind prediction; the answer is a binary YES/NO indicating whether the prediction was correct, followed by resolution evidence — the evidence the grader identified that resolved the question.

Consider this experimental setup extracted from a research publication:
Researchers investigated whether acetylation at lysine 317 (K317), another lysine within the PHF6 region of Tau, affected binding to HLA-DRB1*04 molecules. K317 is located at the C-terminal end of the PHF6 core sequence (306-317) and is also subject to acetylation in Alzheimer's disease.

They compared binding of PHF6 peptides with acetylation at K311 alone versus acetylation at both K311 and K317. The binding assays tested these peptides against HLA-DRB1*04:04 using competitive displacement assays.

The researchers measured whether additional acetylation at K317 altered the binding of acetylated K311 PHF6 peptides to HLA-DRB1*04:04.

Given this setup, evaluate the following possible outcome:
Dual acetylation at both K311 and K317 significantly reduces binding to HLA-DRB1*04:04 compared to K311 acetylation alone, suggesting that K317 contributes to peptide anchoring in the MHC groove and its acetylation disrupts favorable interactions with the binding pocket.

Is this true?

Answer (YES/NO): NO